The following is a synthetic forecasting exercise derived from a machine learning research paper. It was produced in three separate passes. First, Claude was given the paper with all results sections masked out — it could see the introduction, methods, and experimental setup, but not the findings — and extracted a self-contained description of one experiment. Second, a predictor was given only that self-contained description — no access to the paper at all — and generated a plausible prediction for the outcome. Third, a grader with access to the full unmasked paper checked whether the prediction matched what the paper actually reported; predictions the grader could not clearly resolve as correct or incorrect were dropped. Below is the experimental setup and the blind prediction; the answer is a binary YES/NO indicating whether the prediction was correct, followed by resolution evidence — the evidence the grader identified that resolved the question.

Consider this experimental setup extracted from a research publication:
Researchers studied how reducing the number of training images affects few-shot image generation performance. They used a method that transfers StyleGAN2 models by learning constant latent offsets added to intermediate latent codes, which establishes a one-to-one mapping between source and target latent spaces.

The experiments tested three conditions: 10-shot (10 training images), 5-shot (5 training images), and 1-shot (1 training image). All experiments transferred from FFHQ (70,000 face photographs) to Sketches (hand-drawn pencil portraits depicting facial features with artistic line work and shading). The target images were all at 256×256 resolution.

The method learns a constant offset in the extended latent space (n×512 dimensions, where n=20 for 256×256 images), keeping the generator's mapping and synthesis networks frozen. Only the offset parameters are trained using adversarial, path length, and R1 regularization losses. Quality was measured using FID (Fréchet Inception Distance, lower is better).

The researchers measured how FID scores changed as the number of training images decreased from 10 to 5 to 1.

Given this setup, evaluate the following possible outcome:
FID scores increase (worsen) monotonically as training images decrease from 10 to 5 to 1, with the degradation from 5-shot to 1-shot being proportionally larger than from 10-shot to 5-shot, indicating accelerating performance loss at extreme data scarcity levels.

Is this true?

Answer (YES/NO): YES